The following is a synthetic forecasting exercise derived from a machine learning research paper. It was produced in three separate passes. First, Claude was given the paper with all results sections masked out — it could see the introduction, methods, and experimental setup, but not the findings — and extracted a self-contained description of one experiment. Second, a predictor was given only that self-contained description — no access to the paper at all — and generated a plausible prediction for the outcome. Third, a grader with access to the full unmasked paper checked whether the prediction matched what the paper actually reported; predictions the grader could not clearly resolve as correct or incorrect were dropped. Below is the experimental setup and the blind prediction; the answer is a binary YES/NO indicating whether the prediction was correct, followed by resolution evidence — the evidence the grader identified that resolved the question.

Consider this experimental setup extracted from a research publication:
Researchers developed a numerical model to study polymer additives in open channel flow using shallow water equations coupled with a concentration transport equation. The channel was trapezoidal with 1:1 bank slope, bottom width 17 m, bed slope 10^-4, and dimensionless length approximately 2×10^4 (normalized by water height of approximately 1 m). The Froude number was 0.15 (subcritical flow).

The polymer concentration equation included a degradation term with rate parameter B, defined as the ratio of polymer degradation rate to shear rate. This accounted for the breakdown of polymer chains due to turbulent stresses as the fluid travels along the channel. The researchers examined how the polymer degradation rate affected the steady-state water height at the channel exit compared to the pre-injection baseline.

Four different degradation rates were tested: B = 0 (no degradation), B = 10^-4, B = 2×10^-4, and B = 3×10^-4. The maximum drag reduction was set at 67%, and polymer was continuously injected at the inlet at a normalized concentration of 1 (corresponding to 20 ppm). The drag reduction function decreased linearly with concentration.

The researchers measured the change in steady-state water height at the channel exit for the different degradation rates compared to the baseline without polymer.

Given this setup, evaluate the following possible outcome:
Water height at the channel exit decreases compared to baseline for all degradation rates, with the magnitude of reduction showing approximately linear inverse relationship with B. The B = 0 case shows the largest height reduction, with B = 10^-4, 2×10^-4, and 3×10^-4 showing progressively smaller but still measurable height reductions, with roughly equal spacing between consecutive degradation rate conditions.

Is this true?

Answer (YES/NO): NO